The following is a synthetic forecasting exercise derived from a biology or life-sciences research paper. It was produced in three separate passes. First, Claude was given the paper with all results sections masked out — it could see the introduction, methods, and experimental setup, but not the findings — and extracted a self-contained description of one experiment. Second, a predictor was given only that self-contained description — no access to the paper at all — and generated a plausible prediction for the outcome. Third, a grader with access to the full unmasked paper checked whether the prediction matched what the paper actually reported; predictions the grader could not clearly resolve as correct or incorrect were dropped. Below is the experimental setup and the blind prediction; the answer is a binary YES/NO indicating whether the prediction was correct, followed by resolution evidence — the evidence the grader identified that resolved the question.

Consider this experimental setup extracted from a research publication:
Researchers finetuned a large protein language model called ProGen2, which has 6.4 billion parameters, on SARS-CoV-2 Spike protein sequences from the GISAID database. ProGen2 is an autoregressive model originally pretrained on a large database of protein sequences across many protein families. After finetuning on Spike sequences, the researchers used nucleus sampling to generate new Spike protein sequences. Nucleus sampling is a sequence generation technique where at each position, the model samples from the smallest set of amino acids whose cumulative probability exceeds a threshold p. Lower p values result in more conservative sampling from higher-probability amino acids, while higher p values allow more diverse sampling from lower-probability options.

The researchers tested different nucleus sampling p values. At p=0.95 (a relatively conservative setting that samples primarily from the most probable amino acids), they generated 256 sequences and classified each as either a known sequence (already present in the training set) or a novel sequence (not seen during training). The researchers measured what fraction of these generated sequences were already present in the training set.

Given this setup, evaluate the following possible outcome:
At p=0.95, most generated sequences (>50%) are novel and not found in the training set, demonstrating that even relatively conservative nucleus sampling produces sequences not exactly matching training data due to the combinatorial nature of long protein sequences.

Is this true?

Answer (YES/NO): NO